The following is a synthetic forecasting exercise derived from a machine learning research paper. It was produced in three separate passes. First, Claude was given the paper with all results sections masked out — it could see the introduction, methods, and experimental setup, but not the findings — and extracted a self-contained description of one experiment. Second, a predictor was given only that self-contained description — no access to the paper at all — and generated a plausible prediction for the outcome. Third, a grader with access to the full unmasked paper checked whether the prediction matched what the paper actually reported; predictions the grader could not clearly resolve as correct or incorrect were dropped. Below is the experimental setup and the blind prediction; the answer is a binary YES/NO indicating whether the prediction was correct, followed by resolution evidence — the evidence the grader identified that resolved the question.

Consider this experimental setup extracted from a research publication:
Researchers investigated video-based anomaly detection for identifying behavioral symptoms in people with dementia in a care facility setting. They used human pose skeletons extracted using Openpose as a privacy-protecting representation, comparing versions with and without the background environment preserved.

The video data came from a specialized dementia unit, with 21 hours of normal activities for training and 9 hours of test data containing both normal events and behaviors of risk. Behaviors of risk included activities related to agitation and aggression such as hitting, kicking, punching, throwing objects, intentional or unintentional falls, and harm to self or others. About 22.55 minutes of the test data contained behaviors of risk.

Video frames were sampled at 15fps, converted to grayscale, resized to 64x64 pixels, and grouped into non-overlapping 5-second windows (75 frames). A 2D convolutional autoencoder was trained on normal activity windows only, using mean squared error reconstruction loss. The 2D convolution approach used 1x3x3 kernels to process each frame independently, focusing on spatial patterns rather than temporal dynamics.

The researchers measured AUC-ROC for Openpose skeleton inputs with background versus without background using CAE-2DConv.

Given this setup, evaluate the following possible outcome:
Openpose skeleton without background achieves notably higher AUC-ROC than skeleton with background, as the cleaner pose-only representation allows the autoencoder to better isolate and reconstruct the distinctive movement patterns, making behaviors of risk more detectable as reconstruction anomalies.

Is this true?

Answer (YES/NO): NO